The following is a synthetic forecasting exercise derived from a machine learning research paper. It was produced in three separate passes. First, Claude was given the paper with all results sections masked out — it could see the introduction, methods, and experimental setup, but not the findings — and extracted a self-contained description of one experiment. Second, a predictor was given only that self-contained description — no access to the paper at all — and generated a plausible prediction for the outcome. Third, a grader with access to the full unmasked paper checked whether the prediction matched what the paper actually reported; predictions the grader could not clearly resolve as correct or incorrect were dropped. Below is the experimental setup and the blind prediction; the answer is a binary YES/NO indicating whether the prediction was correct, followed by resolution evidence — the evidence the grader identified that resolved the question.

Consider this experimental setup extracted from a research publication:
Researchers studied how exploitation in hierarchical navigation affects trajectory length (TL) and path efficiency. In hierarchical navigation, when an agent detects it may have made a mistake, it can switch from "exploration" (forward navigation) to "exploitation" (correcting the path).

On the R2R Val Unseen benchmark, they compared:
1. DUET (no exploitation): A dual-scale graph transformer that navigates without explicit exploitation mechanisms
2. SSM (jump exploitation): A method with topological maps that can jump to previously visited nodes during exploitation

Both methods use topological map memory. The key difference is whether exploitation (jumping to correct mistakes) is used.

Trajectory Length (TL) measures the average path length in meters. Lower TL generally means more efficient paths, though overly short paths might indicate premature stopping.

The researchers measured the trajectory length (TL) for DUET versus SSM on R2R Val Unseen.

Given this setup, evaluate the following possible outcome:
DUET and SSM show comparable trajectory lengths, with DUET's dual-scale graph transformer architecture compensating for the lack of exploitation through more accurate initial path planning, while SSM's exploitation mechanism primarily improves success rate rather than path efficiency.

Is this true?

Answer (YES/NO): NO